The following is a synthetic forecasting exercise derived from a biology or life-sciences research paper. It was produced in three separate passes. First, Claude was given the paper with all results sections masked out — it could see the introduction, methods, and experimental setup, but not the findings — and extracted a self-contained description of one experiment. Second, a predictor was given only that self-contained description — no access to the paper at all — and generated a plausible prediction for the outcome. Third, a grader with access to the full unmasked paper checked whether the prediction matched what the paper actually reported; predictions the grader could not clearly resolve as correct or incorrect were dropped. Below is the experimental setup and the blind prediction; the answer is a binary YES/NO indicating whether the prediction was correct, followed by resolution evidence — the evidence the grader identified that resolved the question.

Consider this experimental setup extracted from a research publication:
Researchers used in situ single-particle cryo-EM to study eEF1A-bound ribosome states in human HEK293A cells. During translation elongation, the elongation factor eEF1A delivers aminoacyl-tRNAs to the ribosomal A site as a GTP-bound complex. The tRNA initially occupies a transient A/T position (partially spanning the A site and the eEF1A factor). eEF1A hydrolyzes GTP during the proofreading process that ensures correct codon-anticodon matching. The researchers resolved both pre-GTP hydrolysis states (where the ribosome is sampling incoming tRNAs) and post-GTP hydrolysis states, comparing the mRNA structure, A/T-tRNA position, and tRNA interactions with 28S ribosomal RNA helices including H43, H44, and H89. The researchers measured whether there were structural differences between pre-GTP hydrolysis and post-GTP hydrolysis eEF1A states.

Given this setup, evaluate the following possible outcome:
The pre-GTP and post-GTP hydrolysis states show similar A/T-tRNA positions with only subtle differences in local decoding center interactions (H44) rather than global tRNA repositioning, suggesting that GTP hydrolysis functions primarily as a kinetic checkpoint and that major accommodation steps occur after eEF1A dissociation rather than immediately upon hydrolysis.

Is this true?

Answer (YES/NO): NO